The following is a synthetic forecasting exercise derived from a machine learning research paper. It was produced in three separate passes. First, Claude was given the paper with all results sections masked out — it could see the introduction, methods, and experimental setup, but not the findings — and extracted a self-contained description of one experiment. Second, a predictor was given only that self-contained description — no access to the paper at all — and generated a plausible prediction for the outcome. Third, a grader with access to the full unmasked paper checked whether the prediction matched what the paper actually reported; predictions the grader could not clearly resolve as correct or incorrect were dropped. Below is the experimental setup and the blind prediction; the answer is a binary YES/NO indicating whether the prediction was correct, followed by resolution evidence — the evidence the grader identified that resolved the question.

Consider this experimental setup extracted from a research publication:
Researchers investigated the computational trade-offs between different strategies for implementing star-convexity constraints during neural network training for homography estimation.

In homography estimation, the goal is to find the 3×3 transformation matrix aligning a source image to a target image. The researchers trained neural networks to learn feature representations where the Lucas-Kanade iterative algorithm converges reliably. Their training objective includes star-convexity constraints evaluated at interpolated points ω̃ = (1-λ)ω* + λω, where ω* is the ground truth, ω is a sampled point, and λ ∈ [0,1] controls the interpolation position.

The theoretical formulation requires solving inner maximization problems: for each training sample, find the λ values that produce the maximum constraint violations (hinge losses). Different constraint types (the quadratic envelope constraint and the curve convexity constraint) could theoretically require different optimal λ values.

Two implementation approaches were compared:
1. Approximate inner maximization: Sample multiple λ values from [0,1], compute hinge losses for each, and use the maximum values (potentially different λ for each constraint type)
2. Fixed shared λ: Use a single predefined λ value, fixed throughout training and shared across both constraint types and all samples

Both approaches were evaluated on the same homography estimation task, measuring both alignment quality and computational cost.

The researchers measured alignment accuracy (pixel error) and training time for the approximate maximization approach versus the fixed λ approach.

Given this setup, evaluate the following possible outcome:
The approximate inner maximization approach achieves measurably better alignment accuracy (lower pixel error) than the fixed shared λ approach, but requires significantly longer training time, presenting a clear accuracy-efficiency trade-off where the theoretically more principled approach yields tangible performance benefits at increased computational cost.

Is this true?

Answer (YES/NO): NO